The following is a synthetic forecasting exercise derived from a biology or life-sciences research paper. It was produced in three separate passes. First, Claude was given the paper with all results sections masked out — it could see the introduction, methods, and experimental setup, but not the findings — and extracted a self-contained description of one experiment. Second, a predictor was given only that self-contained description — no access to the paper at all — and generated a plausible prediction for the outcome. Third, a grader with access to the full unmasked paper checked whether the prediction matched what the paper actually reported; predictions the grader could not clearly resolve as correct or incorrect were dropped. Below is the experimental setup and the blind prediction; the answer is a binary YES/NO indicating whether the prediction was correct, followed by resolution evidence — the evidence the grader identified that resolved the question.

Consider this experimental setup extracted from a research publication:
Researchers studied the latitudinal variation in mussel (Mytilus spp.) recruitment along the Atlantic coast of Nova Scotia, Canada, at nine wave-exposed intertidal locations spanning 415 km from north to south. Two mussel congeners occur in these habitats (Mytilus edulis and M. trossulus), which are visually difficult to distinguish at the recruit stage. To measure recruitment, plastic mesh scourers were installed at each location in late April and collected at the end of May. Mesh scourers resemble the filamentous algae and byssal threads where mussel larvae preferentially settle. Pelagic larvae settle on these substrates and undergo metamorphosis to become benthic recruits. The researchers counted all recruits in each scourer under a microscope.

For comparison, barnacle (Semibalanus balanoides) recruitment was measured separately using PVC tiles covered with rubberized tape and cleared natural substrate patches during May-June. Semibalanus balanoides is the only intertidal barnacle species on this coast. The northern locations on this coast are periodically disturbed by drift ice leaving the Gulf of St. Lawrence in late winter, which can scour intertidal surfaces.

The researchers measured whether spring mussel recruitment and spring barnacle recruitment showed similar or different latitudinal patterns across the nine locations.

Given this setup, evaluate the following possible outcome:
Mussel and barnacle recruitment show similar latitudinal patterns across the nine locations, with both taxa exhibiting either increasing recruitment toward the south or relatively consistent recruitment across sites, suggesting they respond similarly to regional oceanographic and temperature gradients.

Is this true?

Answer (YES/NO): NO